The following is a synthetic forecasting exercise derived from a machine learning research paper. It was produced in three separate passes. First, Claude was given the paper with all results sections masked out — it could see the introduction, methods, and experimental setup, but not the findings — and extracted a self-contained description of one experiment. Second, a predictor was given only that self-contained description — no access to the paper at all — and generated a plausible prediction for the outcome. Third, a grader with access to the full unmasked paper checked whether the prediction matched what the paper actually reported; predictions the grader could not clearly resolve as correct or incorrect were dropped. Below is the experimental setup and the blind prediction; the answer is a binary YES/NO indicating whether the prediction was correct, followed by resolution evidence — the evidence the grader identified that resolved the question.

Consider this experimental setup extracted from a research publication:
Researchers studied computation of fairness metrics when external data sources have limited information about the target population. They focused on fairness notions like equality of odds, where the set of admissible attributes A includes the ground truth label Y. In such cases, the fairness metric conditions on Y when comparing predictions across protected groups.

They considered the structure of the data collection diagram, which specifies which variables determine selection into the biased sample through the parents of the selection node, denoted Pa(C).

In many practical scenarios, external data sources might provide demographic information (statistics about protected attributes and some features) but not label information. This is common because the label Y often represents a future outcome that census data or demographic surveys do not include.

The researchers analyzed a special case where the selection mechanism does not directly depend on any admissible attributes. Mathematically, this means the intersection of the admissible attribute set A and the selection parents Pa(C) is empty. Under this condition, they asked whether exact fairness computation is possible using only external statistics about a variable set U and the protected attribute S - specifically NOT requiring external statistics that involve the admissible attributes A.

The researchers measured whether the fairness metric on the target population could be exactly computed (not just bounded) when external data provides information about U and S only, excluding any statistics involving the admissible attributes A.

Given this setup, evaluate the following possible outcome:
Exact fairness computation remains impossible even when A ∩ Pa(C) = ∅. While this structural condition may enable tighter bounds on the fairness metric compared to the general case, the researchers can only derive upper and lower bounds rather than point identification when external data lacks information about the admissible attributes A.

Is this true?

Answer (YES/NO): NO